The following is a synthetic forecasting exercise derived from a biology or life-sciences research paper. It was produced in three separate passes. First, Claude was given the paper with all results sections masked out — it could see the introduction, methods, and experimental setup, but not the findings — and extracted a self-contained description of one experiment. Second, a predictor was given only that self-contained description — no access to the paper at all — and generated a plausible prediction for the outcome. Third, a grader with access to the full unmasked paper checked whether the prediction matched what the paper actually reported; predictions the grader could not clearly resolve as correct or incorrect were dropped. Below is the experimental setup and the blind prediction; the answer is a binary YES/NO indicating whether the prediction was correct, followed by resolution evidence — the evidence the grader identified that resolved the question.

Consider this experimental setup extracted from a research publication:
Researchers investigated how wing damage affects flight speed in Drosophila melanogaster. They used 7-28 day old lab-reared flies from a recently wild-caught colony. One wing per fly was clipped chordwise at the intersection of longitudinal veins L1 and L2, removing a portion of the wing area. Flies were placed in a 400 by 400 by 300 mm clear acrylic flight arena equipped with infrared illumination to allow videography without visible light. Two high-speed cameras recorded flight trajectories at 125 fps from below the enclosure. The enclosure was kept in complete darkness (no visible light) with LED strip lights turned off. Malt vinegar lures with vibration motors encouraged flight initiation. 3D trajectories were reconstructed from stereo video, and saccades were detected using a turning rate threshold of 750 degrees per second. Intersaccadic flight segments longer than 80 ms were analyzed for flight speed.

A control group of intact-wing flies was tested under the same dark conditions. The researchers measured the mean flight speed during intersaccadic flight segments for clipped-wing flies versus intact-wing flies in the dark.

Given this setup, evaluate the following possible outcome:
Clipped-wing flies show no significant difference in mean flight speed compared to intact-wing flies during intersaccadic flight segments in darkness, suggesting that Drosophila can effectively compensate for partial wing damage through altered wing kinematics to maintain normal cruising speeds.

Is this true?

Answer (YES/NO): NO